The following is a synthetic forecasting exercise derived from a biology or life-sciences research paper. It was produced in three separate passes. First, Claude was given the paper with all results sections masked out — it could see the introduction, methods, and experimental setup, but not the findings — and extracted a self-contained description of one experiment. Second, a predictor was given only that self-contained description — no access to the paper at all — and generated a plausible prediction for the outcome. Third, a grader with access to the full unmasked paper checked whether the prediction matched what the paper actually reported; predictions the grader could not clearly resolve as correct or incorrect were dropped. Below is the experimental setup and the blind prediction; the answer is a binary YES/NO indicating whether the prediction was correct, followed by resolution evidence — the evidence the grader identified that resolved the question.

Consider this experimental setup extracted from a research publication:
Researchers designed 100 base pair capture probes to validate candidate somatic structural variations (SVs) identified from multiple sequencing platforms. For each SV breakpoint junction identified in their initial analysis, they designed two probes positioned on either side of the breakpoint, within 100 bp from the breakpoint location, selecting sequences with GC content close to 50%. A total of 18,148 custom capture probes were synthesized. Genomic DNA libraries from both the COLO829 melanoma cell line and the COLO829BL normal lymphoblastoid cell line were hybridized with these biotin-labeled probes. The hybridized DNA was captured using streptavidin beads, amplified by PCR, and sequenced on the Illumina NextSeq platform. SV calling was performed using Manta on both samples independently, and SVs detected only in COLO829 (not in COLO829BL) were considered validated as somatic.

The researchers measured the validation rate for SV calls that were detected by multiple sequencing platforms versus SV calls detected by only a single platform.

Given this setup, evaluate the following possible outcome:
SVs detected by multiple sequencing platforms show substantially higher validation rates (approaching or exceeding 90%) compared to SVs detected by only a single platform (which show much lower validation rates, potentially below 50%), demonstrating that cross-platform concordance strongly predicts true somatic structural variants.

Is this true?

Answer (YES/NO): NO